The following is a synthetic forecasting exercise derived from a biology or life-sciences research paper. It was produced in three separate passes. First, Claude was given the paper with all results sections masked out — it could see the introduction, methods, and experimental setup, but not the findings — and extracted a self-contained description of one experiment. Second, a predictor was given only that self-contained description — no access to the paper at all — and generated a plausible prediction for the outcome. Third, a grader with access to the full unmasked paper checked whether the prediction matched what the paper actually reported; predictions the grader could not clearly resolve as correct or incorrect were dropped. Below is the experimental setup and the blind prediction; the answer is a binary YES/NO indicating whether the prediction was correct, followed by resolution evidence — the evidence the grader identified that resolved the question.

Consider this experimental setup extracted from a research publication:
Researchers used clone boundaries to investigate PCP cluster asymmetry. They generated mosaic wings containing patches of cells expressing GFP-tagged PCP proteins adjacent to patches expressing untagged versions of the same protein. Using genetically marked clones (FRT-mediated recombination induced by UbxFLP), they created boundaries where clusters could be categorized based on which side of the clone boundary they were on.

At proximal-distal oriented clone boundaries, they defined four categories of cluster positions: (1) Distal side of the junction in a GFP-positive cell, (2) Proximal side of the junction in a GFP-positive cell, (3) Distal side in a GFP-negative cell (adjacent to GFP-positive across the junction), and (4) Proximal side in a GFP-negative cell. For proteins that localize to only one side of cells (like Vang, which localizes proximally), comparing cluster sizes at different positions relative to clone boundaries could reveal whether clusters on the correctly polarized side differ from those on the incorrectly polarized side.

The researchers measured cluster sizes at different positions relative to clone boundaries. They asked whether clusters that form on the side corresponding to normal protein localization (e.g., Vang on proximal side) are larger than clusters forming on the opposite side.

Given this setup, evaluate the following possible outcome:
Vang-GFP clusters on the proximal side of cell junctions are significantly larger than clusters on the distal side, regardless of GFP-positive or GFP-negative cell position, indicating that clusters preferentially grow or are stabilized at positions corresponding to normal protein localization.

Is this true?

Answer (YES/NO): YES